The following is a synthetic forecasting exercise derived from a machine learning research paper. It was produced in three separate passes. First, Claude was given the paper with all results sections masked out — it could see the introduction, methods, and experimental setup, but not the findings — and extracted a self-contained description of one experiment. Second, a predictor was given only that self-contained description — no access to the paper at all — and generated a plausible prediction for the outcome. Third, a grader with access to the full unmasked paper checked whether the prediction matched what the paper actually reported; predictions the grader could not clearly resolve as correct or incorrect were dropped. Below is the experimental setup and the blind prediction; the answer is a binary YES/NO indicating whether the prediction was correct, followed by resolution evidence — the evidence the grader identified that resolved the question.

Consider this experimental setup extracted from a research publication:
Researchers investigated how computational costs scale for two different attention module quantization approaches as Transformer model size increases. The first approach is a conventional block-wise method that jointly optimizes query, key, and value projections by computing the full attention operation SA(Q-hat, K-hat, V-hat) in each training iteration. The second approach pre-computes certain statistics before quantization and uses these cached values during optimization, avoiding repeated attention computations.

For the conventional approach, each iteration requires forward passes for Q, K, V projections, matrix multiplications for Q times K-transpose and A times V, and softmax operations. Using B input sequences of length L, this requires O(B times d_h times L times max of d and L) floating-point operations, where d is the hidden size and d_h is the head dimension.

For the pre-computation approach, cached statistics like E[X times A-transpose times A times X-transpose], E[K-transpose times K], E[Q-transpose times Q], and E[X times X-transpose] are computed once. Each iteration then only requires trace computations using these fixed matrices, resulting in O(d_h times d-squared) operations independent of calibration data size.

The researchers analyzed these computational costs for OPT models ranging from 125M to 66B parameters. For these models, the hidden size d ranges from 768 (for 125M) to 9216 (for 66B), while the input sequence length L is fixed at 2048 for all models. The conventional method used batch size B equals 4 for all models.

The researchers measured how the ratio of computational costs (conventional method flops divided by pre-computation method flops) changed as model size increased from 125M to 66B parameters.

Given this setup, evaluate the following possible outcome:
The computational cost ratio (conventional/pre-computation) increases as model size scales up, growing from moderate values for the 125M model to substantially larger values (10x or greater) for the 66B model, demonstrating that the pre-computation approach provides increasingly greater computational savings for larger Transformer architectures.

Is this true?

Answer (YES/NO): NO